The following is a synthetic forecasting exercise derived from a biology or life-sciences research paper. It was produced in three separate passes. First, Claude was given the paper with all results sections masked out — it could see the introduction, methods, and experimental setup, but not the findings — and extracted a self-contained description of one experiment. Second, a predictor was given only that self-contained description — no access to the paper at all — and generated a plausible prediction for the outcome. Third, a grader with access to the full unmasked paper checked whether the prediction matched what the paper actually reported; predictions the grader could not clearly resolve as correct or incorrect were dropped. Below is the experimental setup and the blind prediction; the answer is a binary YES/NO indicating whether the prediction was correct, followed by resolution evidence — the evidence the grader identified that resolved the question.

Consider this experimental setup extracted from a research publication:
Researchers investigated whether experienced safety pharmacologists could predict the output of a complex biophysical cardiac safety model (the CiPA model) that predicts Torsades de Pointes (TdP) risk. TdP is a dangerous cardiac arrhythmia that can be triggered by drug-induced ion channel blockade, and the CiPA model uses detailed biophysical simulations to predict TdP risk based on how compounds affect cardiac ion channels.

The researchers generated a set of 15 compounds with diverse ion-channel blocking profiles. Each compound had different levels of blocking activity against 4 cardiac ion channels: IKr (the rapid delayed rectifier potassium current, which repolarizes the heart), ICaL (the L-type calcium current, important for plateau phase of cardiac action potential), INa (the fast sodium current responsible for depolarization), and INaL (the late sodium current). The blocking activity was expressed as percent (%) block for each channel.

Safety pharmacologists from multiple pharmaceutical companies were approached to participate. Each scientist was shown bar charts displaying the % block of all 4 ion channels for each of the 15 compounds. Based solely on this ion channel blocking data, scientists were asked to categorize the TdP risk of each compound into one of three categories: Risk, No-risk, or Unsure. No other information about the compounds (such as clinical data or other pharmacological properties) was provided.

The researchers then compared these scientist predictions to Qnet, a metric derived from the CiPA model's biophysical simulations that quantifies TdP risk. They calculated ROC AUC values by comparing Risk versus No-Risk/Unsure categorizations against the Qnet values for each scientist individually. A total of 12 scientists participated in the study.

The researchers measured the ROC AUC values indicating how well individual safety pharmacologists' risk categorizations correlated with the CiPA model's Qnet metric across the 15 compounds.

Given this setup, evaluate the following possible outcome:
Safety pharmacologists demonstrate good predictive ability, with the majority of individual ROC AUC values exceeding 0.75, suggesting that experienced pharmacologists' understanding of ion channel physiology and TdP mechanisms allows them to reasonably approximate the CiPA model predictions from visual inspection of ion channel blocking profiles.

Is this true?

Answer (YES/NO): YES